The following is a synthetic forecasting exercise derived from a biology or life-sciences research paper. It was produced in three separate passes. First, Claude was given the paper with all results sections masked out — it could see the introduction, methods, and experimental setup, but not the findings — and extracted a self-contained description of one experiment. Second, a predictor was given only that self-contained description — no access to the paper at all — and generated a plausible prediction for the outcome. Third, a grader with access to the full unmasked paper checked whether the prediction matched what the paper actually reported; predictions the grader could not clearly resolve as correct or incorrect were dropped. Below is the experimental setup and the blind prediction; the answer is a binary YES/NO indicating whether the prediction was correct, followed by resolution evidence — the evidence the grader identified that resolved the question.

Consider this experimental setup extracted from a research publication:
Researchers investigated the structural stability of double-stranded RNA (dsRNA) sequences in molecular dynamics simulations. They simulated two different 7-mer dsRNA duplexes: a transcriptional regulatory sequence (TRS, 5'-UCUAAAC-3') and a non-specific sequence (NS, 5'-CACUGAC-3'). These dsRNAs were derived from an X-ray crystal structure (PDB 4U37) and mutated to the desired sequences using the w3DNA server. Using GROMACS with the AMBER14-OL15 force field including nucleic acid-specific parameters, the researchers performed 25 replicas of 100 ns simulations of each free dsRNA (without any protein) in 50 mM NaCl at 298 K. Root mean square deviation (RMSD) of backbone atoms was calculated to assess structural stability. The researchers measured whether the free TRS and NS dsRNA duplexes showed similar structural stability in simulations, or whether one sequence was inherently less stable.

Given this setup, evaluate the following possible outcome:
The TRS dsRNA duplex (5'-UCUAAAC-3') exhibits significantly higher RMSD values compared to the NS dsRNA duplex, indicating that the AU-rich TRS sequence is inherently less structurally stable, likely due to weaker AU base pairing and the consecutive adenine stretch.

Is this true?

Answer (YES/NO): NO